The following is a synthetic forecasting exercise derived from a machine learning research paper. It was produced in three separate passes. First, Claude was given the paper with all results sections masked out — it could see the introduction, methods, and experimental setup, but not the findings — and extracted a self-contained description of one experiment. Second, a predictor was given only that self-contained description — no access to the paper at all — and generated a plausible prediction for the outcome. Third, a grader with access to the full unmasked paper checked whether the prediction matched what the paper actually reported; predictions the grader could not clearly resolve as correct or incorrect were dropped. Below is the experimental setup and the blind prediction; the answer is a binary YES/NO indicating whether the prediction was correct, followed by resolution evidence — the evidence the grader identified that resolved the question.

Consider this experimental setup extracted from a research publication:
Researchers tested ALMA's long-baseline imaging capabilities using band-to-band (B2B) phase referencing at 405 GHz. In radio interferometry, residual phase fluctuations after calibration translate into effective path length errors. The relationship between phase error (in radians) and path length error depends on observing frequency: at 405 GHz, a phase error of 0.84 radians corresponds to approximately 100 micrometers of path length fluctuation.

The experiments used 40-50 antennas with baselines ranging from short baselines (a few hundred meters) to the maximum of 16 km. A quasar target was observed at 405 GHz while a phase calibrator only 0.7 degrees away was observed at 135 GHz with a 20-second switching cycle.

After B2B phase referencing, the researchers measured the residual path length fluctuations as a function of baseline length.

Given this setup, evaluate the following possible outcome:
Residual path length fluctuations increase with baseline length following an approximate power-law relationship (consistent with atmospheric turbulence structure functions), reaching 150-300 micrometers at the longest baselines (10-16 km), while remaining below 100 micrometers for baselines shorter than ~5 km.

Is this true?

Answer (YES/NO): NO